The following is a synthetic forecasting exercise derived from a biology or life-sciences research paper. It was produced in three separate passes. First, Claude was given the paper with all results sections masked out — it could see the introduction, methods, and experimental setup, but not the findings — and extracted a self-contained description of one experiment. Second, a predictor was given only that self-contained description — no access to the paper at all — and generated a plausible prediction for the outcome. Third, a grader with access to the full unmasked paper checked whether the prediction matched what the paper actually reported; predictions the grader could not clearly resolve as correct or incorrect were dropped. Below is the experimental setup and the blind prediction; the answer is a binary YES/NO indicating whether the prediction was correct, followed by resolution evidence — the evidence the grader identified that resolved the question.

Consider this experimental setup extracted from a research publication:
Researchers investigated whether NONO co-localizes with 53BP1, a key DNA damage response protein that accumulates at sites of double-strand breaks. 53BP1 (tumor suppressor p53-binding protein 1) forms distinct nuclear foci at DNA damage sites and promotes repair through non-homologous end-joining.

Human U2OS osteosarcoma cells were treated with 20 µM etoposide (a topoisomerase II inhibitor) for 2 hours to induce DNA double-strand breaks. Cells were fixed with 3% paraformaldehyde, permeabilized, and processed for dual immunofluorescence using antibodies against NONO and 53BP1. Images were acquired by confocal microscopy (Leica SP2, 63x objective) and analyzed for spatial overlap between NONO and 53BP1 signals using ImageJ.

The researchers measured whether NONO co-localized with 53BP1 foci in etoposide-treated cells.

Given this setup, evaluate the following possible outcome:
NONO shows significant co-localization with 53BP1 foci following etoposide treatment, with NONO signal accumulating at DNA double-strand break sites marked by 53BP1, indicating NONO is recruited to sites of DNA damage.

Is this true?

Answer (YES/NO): NO